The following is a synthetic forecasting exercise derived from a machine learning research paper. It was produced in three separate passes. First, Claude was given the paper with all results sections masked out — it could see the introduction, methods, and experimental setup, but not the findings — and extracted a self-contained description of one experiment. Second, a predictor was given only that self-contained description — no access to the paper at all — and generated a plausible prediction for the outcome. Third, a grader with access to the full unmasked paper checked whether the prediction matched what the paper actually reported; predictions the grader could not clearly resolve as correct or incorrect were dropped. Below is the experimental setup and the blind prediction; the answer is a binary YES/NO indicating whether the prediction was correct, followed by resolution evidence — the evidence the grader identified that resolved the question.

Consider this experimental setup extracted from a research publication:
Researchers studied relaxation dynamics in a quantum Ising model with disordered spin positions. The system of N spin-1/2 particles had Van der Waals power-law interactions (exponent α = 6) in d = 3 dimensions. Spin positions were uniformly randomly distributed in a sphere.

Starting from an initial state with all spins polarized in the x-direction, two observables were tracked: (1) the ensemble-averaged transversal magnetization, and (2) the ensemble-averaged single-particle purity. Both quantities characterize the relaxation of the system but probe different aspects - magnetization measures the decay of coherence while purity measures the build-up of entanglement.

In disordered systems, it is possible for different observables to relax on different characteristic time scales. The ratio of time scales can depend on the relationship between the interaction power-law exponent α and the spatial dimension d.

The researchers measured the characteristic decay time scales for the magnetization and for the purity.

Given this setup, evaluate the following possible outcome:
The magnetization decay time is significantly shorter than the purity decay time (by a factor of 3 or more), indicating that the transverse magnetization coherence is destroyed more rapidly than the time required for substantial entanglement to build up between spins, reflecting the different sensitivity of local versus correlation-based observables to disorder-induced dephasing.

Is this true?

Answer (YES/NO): NO